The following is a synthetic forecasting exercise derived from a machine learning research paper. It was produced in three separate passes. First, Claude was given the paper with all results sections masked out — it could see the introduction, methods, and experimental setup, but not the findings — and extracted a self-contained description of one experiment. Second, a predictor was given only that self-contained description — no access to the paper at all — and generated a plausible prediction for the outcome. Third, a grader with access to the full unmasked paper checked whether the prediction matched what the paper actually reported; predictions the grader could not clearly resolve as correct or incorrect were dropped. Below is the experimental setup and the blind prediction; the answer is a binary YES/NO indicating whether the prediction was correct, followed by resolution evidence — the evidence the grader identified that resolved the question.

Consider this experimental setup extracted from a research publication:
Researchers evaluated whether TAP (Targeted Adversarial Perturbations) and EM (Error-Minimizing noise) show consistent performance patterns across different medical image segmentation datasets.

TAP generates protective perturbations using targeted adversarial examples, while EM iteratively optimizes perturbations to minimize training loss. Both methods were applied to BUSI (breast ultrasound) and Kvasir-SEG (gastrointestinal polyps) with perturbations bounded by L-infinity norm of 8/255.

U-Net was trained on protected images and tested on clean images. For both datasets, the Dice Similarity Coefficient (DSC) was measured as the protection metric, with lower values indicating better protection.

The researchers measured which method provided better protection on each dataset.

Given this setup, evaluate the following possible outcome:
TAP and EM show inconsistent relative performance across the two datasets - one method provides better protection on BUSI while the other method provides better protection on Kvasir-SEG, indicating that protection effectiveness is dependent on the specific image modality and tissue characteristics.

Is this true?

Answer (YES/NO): YES